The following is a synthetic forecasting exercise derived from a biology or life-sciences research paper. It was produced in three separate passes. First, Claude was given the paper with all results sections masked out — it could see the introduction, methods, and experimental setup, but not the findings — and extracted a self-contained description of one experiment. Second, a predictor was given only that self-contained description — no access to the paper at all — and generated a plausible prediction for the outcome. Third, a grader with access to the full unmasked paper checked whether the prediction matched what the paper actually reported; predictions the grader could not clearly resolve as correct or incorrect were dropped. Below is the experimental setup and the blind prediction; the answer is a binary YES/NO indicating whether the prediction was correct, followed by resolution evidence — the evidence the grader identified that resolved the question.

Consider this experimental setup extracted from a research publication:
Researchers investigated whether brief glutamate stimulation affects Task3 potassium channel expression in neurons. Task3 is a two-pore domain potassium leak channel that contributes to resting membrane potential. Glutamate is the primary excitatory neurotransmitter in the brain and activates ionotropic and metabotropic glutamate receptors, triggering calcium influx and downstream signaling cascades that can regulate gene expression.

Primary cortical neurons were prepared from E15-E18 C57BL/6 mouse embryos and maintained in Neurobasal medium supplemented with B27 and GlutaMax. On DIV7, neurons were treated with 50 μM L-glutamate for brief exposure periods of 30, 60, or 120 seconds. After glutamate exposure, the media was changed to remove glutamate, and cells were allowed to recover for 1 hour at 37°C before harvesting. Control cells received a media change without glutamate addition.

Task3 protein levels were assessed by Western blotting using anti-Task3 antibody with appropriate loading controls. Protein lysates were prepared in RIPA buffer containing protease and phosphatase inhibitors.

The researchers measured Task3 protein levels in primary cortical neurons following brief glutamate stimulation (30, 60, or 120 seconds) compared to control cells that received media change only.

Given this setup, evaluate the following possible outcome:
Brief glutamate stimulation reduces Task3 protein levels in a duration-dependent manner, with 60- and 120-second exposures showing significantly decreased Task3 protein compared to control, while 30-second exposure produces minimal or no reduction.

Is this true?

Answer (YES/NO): NO